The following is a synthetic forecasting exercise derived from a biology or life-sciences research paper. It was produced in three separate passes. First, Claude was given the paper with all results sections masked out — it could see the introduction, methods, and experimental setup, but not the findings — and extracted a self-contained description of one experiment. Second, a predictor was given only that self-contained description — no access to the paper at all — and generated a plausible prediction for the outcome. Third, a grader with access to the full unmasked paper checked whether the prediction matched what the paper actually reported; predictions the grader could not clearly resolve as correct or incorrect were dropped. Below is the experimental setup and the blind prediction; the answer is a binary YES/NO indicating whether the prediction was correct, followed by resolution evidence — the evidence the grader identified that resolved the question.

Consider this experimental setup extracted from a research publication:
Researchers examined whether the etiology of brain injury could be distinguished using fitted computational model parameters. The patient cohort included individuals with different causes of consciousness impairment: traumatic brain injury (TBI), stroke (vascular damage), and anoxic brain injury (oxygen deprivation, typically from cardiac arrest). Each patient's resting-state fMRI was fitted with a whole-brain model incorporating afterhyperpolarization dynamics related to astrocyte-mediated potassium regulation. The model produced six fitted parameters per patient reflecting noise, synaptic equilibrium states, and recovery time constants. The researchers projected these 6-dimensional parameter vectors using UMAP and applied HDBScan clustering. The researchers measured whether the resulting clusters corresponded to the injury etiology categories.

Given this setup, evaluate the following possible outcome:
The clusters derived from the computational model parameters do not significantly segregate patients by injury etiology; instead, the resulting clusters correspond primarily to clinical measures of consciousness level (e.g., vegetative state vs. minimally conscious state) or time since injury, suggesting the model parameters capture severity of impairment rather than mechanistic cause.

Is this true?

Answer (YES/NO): NO